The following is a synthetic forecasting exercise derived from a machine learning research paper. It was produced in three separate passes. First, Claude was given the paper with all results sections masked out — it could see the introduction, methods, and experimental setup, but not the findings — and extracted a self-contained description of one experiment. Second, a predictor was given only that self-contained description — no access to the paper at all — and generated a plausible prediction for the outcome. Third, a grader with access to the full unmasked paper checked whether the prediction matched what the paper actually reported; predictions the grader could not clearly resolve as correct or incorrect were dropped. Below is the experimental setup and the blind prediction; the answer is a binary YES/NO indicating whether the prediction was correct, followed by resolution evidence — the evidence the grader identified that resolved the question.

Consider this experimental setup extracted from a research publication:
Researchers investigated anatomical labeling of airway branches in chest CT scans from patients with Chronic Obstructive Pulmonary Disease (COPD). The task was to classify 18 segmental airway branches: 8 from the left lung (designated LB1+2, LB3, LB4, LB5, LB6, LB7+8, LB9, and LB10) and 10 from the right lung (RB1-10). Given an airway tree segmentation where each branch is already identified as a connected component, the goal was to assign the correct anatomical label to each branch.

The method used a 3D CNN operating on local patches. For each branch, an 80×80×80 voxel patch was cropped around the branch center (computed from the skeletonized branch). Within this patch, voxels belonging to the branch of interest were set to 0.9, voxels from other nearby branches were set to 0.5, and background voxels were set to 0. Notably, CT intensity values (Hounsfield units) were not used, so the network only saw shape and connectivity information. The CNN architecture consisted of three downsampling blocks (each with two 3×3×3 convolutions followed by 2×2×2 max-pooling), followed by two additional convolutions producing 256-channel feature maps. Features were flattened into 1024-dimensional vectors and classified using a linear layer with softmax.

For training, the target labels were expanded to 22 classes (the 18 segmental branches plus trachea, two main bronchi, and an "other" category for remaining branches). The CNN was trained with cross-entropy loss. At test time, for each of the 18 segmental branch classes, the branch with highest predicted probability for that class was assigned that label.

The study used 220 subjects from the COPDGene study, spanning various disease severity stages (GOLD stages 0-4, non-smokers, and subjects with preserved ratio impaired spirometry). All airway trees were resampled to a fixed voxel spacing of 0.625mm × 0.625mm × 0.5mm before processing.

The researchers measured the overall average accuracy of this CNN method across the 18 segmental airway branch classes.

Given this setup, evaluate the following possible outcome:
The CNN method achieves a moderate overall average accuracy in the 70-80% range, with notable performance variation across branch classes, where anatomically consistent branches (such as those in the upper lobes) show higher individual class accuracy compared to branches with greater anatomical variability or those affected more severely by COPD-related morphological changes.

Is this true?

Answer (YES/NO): NO